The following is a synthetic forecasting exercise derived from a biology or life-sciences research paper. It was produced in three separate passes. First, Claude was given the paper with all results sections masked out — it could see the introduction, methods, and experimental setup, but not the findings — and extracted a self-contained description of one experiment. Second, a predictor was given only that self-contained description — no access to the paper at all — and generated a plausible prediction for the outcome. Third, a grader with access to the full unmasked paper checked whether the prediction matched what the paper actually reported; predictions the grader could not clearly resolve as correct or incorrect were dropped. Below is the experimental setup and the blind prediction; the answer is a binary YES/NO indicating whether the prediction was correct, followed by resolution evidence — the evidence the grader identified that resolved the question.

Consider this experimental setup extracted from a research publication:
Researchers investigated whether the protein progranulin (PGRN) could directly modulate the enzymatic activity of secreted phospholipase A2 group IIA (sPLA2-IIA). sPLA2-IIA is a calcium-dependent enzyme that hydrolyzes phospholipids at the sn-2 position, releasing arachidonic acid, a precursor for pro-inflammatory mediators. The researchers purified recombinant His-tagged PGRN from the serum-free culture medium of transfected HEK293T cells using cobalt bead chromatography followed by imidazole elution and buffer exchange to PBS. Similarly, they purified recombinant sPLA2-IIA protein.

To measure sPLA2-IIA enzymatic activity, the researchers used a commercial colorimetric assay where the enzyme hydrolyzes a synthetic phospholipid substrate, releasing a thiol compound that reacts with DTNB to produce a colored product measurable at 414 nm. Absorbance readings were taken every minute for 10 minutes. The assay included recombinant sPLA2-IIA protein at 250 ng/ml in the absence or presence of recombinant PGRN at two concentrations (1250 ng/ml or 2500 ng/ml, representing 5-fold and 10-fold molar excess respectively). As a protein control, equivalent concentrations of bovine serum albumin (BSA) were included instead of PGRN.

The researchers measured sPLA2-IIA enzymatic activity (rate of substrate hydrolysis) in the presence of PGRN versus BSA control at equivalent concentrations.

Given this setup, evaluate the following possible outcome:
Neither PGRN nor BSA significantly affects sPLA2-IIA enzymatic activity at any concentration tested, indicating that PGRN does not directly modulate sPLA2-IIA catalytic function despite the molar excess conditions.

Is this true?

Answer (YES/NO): NO